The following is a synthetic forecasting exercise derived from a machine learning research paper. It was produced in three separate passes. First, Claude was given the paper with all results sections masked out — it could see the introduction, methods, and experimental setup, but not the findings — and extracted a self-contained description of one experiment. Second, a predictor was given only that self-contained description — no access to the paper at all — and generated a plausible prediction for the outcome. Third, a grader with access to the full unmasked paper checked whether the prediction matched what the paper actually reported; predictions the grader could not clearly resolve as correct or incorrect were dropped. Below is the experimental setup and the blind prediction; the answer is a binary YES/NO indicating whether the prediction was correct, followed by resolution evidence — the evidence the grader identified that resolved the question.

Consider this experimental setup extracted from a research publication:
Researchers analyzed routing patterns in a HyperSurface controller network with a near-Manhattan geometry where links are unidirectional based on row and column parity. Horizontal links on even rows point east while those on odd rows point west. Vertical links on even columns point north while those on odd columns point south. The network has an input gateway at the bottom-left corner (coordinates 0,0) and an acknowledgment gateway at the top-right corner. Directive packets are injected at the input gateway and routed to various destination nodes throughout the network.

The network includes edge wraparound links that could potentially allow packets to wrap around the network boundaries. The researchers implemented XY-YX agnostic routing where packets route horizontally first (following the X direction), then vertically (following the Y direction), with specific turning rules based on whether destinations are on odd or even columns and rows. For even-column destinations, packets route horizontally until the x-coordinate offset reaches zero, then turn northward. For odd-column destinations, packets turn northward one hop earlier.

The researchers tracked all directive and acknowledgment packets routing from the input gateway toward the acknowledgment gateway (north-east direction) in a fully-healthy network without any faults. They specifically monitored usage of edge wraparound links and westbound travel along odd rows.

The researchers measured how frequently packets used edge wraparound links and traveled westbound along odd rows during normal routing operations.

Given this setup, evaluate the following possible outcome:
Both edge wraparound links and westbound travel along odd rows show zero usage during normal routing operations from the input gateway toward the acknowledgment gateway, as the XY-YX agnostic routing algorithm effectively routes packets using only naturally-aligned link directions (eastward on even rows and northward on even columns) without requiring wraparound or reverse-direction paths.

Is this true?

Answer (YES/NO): NO